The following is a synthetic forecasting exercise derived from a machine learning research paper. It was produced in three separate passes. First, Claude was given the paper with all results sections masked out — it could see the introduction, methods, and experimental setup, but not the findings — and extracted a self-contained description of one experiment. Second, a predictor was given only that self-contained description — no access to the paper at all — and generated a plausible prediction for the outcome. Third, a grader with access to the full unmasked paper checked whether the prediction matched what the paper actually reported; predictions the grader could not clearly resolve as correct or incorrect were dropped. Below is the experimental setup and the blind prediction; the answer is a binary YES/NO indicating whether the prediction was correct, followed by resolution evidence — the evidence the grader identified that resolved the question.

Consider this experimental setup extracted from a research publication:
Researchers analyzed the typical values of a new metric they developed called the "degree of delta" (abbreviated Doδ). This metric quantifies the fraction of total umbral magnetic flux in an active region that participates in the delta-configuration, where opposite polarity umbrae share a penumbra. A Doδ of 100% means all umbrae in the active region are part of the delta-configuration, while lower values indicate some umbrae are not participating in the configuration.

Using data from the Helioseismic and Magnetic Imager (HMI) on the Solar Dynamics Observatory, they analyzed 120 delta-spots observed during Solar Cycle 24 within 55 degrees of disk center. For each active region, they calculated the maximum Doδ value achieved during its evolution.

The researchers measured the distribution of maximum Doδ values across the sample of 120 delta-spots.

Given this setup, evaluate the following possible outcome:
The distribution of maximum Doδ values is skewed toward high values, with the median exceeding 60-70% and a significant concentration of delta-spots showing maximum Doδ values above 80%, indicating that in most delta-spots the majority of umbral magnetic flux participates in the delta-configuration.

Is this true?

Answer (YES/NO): YES